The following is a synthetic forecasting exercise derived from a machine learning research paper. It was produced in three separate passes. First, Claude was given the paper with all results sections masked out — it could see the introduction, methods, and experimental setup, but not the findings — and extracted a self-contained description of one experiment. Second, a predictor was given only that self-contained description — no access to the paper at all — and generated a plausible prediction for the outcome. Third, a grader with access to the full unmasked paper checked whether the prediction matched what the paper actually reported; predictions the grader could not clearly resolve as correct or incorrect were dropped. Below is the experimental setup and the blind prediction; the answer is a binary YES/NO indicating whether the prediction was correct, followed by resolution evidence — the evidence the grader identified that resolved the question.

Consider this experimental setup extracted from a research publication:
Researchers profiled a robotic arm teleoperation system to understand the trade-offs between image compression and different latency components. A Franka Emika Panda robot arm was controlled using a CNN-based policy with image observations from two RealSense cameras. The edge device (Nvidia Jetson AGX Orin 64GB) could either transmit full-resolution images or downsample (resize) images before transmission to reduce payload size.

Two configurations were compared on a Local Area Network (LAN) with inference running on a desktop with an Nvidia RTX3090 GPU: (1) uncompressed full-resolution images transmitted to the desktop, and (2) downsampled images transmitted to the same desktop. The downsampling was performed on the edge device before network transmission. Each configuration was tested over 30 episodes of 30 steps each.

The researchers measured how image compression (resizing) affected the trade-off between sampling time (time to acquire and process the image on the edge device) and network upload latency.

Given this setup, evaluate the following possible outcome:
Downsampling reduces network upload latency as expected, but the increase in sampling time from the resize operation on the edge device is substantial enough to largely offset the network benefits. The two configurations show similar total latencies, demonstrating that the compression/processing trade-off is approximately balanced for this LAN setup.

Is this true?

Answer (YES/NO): NO